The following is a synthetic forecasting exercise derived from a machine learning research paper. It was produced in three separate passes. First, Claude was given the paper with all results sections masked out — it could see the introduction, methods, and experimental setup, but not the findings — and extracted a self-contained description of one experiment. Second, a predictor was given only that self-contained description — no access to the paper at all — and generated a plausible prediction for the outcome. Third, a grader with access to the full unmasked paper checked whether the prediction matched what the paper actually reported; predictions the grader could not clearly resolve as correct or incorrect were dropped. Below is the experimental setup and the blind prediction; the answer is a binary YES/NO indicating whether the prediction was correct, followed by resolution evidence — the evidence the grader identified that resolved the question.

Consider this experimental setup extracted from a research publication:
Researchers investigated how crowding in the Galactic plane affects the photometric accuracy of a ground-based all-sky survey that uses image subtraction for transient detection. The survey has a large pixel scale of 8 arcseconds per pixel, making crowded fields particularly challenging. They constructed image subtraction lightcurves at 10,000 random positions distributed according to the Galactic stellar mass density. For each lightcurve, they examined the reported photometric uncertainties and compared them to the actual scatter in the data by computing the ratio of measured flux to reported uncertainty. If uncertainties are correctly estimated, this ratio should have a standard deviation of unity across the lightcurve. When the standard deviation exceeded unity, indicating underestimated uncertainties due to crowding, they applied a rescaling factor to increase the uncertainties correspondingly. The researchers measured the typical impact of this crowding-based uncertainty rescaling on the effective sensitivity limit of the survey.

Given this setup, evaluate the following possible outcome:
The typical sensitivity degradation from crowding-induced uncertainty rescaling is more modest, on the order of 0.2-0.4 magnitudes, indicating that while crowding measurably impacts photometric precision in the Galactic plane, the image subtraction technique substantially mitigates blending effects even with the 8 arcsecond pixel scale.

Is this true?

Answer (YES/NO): NO